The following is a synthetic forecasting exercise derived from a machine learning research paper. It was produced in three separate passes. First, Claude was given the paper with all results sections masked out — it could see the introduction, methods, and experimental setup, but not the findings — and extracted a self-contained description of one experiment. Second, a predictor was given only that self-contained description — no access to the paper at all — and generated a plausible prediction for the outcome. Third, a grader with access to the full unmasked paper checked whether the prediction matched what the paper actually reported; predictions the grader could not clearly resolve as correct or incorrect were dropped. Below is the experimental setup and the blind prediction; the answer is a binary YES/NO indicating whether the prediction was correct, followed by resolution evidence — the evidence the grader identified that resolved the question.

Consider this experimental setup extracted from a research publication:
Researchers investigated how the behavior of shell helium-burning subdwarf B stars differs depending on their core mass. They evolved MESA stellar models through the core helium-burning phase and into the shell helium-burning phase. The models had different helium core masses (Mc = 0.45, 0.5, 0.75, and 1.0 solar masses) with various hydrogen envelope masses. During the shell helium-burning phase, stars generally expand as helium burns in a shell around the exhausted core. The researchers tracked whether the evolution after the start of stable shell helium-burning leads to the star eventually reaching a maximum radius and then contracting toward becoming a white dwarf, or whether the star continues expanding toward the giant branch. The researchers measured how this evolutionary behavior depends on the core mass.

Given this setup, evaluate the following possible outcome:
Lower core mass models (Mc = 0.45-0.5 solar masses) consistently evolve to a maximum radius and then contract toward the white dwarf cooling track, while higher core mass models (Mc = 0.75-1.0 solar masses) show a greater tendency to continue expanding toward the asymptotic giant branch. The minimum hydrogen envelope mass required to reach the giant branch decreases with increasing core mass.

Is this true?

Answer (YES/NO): YES